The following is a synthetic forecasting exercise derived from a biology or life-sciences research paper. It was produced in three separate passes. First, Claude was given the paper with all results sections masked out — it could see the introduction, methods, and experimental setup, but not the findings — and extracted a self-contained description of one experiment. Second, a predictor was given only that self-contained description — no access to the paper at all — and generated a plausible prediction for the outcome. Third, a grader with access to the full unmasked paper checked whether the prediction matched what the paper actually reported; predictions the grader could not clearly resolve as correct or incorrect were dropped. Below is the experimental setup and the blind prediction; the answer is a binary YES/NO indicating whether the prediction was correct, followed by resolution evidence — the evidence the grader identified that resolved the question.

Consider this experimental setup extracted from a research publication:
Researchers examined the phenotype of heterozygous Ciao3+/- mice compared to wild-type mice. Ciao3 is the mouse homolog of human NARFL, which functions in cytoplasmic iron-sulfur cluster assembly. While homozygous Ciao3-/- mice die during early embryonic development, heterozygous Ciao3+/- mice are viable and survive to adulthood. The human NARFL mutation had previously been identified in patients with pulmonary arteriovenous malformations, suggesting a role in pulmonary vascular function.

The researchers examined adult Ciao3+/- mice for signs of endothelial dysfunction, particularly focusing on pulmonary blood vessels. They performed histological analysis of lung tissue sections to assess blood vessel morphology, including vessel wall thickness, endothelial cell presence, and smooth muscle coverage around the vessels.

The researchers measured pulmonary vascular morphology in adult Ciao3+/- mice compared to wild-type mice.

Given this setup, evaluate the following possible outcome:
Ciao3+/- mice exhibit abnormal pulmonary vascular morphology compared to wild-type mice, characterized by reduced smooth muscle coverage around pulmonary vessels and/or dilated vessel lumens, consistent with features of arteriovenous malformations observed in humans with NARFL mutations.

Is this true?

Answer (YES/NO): NO